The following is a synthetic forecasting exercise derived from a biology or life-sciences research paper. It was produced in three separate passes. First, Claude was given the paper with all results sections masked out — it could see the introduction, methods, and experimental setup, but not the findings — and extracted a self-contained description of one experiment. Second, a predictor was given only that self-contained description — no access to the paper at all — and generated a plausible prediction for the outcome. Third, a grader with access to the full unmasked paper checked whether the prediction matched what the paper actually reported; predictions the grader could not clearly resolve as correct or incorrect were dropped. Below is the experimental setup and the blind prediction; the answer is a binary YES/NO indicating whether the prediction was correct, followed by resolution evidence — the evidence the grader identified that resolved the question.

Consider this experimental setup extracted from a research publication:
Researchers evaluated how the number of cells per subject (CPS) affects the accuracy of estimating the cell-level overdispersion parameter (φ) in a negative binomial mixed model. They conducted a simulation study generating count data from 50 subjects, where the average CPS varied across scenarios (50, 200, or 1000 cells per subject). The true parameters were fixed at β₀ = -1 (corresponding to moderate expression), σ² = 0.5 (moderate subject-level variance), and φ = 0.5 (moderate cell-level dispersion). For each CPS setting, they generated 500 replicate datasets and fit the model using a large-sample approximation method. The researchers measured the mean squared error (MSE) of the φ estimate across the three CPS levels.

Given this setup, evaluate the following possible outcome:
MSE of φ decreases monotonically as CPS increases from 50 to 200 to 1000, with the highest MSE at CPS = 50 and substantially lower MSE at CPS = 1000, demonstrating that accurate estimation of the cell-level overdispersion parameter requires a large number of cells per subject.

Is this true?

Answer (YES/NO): YES